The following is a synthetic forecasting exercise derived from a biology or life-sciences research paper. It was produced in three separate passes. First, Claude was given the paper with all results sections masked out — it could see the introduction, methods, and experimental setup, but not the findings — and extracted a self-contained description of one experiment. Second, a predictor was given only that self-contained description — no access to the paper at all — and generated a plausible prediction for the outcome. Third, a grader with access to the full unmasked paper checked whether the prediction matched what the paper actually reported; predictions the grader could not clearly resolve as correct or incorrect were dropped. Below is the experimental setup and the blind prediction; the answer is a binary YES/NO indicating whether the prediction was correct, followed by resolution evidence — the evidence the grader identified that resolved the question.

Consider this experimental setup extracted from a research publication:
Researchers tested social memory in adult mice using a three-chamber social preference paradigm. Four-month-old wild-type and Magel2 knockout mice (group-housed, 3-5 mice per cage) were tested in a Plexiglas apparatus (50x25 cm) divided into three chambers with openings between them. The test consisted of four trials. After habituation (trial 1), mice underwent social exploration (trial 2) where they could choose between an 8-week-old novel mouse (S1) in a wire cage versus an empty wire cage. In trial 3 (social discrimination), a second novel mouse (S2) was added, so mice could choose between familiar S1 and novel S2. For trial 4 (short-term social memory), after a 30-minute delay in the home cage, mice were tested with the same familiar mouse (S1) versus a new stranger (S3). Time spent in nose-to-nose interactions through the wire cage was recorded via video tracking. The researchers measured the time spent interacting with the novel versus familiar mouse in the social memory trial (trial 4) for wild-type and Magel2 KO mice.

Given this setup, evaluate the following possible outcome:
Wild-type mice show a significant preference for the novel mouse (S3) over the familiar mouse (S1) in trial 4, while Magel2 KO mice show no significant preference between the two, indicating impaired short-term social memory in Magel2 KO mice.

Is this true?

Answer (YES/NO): YES